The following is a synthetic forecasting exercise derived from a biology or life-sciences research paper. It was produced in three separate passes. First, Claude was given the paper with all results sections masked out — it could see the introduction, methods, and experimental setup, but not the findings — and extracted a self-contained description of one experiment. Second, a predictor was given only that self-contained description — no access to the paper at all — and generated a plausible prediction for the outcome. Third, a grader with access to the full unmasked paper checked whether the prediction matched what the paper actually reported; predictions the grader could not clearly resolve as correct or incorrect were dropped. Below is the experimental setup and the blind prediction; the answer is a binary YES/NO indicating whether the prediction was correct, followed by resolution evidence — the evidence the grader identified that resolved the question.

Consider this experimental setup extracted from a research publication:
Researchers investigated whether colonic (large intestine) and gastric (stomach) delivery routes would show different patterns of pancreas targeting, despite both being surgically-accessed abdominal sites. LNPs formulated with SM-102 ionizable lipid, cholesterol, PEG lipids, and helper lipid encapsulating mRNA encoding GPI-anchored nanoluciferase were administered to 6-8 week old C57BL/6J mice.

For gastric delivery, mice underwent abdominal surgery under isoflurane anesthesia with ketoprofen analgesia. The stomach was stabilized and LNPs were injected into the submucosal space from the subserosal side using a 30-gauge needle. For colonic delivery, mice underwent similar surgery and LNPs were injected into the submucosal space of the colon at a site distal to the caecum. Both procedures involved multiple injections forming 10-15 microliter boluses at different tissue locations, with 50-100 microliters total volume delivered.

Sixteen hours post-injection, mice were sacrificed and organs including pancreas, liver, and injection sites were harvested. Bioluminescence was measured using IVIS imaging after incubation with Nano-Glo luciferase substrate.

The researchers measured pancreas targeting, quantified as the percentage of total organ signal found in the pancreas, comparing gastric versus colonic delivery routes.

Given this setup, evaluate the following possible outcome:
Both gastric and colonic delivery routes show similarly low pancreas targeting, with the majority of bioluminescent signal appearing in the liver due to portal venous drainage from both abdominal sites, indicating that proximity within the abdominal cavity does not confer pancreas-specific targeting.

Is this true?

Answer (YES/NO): NO